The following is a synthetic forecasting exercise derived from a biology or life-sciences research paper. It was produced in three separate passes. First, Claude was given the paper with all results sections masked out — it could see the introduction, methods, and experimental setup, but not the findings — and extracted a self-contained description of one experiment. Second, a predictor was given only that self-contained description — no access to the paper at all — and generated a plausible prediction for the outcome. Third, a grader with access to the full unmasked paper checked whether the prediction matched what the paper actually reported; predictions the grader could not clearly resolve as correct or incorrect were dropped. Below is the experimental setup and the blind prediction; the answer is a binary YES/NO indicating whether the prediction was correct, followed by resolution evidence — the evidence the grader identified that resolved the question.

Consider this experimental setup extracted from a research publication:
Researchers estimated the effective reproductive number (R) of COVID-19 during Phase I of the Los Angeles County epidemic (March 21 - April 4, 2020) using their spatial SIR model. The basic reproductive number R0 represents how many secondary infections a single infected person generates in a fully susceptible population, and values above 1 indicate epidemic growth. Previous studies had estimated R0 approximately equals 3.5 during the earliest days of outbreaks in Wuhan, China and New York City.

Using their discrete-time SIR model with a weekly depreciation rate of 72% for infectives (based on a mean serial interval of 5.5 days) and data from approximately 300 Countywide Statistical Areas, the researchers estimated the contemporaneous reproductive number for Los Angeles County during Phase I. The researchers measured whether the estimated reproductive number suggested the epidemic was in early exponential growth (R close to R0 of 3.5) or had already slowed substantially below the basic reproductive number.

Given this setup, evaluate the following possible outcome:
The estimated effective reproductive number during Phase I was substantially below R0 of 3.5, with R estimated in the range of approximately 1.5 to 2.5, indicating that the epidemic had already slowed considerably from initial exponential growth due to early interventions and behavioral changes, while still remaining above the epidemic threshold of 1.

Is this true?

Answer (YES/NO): YES